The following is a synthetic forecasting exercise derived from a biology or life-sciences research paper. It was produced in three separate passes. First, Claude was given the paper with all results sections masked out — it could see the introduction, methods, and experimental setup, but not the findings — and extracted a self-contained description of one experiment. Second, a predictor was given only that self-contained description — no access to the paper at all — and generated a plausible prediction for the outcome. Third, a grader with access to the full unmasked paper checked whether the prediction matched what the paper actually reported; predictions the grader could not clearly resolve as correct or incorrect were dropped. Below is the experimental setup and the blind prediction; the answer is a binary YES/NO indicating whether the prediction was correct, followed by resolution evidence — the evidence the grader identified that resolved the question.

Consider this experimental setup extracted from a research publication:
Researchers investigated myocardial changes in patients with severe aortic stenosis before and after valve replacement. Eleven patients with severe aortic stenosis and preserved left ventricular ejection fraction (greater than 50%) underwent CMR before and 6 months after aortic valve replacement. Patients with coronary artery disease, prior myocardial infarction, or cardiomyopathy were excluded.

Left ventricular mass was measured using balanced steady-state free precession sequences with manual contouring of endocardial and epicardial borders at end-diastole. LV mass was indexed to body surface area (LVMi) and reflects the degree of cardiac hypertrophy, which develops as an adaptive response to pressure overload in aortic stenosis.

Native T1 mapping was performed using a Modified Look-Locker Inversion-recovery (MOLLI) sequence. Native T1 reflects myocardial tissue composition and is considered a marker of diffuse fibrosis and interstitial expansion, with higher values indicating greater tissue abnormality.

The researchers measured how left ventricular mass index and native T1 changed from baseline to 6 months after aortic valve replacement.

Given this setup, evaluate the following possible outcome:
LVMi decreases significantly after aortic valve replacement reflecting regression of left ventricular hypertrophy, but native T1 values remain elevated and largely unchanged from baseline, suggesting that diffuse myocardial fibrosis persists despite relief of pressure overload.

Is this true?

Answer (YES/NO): NO